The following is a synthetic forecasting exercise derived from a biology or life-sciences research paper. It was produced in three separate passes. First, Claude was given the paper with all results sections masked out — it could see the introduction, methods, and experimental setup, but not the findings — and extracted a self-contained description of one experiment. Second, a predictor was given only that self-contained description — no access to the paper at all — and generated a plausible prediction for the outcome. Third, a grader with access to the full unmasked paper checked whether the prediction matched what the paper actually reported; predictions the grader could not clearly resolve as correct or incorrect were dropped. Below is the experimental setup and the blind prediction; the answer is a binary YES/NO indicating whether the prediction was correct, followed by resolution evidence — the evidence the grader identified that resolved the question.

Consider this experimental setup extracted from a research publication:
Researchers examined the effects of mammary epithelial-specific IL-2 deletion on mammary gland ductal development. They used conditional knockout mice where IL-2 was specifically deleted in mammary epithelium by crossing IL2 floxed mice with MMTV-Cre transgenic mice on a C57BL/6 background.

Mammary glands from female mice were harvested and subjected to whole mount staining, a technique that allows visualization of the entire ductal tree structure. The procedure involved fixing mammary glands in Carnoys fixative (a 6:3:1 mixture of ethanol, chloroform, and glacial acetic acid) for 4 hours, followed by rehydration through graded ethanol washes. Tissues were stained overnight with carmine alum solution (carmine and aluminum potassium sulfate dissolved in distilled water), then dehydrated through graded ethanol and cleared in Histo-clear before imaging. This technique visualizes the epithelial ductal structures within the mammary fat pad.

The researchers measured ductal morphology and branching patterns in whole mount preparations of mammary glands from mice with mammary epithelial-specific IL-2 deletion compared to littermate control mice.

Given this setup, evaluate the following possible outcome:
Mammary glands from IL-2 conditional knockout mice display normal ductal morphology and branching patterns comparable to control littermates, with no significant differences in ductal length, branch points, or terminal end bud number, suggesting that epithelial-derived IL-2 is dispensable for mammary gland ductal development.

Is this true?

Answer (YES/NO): NO